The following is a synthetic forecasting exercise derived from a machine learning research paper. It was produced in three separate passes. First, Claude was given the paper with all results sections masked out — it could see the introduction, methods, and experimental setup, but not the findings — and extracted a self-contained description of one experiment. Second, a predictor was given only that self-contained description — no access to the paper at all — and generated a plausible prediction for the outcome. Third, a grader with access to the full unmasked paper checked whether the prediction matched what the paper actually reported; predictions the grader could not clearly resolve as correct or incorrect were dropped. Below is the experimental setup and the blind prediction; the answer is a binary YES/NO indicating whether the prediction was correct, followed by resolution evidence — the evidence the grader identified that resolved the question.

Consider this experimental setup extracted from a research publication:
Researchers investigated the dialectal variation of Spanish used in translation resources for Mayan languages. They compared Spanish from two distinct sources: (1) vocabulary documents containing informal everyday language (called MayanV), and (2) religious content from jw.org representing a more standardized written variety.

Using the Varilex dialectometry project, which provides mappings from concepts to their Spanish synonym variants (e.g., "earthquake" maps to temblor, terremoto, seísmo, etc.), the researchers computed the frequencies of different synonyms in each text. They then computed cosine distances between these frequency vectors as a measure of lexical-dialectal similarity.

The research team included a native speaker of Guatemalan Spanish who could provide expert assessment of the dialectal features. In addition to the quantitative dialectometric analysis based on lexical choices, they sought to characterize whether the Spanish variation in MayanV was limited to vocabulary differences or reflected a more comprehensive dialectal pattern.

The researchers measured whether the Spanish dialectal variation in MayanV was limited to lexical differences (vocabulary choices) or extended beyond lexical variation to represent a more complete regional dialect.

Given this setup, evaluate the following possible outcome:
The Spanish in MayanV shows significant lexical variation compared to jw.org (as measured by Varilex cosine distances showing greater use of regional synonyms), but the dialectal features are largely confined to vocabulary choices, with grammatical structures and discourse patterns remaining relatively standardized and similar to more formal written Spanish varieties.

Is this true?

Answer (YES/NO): NO